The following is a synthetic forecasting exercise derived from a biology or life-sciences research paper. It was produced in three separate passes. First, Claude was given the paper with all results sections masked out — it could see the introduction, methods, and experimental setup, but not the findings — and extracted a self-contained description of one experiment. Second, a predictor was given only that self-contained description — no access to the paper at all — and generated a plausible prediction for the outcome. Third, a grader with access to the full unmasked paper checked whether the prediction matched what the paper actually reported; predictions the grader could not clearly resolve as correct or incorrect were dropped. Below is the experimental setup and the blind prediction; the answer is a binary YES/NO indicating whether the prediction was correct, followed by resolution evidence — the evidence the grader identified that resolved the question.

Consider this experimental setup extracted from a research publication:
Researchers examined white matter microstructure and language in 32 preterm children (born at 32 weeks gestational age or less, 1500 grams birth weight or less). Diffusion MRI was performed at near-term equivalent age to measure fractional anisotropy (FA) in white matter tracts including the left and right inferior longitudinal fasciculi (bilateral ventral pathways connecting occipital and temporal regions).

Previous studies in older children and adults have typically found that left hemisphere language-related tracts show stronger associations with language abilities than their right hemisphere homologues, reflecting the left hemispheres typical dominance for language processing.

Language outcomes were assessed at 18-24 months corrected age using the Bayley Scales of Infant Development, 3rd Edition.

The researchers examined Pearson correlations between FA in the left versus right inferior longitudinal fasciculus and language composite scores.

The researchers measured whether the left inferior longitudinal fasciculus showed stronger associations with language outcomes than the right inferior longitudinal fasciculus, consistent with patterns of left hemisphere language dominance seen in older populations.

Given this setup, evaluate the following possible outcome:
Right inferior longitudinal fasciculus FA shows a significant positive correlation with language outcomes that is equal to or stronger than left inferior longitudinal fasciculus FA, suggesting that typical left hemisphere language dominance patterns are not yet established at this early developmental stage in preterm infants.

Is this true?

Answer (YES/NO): NO